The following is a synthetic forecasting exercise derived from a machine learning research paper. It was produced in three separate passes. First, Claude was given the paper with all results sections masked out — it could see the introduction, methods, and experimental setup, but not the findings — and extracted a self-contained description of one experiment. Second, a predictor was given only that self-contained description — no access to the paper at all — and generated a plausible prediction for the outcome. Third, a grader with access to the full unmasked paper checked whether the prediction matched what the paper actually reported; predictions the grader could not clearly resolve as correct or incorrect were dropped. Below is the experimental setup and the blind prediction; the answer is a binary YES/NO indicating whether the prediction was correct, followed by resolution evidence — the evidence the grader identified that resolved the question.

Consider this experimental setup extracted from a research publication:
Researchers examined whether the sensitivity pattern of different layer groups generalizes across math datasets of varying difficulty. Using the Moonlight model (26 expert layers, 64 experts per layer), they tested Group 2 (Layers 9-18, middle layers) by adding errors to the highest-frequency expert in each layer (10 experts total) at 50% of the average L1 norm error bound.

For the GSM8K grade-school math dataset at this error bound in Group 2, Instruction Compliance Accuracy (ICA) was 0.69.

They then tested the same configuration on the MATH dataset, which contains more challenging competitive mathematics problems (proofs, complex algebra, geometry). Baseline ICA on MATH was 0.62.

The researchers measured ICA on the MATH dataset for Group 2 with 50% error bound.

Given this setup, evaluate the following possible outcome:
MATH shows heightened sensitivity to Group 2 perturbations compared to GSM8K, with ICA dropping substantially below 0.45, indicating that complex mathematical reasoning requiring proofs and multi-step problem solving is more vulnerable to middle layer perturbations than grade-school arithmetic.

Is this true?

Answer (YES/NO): YES